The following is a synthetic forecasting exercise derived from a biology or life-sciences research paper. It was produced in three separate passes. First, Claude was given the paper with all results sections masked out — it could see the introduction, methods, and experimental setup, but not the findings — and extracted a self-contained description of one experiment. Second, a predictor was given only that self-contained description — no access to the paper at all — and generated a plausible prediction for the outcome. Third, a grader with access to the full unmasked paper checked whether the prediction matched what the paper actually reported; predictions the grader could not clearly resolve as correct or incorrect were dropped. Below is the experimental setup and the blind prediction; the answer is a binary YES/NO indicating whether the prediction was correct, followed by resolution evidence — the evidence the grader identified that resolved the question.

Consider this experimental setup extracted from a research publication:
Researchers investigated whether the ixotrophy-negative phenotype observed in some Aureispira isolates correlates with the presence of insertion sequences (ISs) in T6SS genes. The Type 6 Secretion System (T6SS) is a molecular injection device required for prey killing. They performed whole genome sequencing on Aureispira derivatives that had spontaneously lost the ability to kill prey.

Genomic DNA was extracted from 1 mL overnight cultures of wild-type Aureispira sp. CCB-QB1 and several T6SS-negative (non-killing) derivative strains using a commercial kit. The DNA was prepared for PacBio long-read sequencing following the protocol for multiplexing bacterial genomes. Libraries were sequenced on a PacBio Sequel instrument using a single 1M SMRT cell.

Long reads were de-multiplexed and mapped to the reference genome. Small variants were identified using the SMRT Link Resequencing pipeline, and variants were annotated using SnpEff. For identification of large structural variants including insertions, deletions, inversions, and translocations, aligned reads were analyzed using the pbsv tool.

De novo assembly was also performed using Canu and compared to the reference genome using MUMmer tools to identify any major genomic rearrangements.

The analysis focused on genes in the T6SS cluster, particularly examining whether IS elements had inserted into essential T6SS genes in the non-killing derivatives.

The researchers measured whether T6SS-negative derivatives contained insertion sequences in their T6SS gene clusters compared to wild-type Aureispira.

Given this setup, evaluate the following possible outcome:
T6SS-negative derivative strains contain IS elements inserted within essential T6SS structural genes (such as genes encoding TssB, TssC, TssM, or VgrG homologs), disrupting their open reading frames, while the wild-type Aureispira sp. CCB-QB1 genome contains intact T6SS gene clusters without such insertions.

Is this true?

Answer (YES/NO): YES